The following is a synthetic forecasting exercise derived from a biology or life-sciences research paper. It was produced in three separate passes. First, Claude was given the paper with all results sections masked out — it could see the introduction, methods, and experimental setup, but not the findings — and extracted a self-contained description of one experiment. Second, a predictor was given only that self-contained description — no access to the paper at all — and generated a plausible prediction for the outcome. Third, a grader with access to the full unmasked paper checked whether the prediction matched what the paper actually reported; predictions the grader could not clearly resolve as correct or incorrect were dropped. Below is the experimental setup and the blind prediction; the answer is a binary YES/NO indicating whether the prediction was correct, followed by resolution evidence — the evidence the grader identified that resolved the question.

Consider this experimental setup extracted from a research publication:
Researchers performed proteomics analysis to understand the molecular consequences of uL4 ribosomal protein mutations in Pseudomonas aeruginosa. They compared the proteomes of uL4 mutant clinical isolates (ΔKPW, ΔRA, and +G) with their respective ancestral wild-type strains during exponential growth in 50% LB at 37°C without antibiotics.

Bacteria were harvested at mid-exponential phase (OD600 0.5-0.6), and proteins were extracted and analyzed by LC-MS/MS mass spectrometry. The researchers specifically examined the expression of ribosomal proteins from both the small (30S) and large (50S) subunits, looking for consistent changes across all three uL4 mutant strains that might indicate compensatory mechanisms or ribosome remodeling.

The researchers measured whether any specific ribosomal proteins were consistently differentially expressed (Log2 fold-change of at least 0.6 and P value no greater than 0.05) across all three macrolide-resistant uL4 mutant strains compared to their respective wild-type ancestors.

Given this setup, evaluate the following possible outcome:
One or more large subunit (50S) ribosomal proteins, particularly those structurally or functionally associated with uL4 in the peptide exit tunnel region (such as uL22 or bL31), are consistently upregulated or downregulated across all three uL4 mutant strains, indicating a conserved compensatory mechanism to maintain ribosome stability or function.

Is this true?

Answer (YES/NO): NO